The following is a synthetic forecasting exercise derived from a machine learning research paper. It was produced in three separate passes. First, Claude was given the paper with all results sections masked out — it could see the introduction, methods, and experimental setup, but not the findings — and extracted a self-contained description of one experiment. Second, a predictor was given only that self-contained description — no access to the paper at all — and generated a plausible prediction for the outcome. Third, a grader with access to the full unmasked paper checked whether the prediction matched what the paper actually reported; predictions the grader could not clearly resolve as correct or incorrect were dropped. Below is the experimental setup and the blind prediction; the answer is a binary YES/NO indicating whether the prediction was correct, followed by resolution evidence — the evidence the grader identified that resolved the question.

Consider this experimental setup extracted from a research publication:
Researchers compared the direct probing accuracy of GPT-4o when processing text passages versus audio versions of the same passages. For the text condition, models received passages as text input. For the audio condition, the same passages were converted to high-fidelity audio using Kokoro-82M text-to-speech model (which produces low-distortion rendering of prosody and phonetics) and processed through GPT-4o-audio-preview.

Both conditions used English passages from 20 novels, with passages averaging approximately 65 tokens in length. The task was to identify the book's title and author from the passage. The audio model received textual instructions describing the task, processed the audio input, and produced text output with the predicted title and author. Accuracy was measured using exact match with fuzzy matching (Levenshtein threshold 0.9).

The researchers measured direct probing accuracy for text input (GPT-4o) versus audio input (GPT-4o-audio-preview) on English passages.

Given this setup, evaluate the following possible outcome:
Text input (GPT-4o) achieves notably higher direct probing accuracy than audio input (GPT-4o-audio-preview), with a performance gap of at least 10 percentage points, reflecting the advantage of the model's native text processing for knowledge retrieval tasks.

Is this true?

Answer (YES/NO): YES